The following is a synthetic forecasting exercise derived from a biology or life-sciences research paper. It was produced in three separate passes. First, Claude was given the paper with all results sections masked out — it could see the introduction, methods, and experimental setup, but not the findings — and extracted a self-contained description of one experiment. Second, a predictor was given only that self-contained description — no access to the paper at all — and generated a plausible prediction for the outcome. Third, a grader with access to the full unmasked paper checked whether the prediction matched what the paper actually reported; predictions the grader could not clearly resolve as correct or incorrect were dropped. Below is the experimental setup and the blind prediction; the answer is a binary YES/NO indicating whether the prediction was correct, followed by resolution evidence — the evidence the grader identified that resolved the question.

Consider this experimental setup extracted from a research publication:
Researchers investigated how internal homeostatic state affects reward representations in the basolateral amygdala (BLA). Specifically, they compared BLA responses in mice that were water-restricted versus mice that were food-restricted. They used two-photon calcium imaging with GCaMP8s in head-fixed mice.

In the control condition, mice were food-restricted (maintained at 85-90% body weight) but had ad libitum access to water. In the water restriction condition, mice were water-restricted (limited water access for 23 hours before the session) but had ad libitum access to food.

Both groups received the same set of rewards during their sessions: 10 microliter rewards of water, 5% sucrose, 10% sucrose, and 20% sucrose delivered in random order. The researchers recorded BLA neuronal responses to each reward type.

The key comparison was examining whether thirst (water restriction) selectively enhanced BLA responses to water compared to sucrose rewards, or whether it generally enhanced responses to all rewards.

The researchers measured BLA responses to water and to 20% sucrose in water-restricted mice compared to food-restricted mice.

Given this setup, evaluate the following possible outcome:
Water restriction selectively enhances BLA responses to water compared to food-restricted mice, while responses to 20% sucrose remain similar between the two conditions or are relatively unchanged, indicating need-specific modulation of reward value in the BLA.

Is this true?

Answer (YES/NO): YES